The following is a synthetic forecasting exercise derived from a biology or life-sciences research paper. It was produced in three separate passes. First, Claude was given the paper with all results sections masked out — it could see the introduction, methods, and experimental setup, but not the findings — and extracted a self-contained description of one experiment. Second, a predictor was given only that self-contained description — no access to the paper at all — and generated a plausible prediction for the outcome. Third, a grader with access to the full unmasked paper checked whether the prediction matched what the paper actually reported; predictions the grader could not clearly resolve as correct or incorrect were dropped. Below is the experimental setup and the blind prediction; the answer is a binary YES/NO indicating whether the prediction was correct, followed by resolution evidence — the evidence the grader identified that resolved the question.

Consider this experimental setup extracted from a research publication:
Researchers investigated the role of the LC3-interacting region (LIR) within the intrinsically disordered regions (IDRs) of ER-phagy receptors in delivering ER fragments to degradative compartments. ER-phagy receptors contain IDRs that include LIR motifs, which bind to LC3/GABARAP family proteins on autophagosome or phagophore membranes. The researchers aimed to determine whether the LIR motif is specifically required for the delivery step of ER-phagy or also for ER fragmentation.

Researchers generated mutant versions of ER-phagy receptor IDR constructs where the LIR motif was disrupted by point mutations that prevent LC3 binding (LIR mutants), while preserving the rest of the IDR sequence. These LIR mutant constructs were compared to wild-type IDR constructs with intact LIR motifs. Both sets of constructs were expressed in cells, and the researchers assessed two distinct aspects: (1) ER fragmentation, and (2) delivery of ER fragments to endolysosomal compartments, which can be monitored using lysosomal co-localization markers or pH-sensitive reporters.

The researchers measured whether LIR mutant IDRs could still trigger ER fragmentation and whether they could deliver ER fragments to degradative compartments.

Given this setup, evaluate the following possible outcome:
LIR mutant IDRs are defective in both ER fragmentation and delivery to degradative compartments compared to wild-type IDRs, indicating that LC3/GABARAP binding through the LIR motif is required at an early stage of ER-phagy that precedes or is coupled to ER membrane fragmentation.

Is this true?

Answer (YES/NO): NO